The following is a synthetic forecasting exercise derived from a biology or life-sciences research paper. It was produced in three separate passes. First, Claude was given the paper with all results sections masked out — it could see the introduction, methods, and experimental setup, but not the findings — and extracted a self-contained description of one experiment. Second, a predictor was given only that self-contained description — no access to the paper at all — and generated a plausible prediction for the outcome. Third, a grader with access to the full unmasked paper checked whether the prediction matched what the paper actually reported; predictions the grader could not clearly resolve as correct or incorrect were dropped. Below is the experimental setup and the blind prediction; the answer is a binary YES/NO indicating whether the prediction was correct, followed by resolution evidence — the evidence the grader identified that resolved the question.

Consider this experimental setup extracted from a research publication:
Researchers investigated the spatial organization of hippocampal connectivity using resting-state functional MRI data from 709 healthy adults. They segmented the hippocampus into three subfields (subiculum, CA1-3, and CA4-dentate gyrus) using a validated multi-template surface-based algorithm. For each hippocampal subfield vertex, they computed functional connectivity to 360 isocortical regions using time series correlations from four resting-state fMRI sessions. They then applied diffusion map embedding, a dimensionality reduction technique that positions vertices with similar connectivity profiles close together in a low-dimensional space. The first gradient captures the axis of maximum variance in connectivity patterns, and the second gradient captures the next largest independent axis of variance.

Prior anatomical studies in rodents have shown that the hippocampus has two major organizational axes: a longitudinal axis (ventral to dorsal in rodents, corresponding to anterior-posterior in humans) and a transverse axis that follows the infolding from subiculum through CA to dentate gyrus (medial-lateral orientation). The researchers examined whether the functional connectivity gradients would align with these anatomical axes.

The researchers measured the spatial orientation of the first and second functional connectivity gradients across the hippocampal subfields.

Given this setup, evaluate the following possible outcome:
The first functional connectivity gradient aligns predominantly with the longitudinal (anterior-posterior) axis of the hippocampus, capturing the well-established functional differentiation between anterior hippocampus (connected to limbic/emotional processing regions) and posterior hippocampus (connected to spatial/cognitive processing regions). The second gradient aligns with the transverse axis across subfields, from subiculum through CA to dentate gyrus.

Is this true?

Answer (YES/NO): YES